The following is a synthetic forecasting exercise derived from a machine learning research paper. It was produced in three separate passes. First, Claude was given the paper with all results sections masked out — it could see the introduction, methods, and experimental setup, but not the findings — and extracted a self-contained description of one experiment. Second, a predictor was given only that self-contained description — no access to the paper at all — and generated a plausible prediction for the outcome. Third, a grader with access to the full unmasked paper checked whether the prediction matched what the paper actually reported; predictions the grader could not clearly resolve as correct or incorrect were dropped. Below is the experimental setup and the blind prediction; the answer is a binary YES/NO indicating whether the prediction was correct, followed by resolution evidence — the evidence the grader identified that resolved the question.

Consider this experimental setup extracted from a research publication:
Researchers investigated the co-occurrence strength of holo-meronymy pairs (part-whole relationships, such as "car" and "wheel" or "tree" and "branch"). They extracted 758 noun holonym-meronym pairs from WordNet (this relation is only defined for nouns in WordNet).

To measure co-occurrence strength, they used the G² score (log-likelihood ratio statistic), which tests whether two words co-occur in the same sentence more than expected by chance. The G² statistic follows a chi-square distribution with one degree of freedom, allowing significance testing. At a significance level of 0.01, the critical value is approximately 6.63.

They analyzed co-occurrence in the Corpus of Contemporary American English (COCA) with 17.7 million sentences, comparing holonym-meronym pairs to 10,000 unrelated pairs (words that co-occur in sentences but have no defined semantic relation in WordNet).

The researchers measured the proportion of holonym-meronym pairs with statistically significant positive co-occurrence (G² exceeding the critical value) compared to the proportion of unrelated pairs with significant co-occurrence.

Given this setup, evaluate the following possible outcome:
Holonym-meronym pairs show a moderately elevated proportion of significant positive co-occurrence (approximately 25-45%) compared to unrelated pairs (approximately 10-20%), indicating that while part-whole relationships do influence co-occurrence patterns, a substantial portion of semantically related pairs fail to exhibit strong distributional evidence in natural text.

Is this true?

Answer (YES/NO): NO